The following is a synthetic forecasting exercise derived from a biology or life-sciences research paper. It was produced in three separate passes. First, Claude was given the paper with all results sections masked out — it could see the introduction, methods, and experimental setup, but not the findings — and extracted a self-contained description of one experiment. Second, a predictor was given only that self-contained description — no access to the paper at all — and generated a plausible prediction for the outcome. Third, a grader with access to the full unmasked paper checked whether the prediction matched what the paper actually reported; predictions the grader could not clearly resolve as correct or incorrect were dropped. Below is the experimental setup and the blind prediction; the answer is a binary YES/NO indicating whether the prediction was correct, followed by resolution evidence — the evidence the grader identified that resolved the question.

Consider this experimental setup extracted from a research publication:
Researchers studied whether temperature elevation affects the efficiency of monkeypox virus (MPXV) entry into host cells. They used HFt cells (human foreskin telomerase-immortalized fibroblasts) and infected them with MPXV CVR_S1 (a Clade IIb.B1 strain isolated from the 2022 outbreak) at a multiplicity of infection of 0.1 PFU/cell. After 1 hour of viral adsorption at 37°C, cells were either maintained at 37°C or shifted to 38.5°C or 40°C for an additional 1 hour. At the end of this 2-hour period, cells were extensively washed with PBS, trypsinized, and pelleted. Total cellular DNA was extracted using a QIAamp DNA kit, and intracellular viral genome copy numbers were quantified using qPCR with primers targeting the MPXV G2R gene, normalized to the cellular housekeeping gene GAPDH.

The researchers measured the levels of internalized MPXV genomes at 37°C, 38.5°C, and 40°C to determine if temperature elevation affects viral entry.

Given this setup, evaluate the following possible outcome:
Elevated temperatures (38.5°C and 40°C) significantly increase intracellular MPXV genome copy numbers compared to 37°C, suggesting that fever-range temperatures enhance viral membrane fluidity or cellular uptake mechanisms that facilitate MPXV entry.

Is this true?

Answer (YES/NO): NO